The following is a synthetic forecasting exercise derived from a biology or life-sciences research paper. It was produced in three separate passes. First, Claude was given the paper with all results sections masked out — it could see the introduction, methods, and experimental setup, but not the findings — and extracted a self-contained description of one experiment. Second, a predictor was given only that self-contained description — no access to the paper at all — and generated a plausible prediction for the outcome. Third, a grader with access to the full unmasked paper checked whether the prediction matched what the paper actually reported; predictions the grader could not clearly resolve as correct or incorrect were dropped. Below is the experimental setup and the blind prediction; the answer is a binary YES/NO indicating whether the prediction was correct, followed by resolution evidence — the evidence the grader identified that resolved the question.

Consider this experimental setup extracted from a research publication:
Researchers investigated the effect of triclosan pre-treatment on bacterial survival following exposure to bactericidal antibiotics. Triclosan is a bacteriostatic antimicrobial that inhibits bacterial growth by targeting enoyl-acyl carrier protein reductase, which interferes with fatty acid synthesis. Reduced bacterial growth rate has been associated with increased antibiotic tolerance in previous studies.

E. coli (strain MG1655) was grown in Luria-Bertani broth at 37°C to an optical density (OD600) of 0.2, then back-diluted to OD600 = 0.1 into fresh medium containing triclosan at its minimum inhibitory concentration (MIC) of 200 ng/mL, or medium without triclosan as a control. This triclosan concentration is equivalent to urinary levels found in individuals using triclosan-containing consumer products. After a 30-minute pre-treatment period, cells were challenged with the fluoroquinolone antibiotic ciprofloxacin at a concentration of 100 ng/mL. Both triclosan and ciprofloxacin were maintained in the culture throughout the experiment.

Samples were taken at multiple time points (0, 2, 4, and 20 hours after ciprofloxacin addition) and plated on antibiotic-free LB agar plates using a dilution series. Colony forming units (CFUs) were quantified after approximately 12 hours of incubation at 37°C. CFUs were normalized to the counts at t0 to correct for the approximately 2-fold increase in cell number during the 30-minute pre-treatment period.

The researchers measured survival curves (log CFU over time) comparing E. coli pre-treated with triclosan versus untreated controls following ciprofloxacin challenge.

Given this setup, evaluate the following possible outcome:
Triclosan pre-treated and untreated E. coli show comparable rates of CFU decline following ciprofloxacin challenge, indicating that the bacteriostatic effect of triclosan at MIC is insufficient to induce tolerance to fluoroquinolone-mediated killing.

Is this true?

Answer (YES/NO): NO